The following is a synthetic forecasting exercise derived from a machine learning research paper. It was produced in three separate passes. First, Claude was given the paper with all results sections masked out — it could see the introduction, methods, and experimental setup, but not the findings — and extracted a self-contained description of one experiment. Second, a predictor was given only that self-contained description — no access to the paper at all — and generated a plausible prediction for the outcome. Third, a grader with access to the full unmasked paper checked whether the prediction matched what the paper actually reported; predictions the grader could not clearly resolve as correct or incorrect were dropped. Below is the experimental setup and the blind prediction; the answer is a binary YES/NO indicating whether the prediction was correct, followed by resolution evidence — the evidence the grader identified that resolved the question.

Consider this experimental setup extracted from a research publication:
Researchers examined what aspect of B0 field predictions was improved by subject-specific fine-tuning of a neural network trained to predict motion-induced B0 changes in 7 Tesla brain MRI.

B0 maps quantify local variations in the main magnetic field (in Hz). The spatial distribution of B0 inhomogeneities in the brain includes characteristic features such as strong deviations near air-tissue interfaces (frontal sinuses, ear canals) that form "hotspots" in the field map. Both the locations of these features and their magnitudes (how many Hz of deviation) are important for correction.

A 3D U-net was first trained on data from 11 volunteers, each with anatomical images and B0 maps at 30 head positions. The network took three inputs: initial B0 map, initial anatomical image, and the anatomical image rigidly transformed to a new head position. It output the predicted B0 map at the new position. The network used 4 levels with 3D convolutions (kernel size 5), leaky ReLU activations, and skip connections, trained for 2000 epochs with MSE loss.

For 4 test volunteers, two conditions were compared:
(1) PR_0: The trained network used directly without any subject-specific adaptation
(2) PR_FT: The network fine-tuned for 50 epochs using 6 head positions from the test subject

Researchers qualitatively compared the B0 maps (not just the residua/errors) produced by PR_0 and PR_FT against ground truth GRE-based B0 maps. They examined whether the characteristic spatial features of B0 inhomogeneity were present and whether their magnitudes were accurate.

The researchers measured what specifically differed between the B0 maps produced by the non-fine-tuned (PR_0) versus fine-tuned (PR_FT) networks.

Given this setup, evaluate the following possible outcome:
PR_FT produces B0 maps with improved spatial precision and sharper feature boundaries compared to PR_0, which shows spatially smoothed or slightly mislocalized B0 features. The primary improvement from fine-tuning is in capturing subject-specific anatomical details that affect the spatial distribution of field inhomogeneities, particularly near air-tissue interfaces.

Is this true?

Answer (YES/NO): NO